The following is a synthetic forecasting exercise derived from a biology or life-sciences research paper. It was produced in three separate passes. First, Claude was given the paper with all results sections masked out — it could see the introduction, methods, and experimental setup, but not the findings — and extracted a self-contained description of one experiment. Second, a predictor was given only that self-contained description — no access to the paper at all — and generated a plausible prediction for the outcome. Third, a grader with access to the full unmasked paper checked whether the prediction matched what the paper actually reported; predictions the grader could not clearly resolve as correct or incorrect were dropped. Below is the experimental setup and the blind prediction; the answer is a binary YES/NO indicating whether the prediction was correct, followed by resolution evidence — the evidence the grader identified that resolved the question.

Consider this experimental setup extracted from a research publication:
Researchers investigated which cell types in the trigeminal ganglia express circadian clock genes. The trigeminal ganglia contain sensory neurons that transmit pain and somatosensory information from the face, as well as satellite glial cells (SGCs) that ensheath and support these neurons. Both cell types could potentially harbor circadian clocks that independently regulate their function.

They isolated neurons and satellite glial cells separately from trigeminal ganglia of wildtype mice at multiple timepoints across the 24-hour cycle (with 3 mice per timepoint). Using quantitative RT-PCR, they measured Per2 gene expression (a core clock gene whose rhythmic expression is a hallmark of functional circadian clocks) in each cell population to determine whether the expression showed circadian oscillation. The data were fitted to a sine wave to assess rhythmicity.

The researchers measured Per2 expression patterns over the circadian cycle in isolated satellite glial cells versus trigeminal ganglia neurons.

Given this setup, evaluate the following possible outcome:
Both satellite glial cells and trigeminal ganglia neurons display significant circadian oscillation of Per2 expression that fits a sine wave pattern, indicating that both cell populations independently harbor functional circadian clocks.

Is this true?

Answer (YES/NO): YES